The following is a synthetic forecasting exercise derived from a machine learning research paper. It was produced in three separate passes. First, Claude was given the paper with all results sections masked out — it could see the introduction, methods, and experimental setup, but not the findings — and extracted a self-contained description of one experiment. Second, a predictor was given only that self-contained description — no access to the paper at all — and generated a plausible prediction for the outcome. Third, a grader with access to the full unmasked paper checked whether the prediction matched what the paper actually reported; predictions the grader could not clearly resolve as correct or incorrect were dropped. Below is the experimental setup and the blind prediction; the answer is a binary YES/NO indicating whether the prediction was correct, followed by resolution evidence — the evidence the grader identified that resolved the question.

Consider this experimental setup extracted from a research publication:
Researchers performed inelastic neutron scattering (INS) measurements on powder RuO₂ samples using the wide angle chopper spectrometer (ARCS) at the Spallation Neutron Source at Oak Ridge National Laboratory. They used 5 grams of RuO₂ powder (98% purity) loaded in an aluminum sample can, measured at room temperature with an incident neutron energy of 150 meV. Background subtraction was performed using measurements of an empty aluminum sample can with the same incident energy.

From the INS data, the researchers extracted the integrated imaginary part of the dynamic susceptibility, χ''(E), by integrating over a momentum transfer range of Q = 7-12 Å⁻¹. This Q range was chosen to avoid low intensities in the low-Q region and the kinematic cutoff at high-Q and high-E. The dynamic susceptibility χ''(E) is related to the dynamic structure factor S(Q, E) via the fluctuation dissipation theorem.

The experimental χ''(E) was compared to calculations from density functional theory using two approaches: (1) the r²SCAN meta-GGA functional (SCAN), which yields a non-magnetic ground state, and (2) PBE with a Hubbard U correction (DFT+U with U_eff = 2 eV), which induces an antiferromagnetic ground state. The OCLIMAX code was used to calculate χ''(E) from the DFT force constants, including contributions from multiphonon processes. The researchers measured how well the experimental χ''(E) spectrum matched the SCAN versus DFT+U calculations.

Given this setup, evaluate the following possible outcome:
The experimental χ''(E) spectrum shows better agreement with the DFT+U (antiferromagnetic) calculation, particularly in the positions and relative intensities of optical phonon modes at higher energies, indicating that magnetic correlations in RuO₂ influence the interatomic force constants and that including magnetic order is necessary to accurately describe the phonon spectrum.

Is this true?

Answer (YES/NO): NO